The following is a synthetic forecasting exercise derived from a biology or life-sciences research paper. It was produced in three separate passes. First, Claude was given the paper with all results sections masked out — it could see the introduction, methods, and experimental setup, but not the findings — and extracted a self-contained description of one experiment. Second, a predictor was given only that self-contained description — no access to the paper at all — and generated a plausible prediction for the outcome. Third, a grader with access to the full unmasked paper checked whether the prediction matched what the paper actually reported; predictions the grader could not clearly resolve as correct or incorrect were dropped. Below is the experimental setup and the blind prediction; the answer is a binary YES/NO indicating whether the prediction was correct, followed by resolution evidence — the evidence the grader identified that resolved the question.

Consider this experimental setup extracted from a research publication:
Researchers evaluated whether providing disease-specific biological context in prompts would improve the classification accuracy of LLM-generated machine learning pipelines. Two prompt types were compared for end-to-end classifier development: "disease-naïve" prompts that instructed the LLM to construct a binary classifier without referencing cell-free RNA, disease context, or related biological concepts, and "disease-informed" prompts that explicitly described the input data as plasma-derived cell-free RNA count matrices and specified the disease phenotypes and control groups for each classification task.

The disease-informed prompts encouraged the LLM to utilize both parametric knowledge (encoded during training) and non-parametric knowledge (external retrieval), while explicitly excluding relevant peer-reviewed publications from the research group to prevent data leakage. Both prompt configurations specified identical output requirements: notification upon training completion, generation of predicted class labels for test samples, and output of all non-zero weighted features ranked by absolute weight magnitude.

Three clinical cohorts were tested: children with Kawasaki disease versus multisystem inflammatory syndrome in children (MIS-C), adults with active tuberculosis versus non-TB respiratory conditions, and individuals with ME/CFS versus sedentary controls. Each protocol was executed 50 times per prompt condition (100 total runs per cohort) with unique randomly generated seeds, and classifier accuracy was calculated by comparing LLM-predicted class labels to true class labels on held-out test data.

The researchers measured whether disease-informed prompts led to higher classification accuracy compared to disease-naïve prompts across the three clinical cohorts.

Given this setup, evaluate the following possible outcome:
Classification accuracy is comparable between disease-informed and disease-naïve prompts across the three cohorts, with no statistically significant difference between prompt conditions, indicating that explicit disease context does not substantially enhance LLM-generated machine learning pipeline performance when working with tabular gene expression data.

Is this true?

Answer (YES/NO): YES